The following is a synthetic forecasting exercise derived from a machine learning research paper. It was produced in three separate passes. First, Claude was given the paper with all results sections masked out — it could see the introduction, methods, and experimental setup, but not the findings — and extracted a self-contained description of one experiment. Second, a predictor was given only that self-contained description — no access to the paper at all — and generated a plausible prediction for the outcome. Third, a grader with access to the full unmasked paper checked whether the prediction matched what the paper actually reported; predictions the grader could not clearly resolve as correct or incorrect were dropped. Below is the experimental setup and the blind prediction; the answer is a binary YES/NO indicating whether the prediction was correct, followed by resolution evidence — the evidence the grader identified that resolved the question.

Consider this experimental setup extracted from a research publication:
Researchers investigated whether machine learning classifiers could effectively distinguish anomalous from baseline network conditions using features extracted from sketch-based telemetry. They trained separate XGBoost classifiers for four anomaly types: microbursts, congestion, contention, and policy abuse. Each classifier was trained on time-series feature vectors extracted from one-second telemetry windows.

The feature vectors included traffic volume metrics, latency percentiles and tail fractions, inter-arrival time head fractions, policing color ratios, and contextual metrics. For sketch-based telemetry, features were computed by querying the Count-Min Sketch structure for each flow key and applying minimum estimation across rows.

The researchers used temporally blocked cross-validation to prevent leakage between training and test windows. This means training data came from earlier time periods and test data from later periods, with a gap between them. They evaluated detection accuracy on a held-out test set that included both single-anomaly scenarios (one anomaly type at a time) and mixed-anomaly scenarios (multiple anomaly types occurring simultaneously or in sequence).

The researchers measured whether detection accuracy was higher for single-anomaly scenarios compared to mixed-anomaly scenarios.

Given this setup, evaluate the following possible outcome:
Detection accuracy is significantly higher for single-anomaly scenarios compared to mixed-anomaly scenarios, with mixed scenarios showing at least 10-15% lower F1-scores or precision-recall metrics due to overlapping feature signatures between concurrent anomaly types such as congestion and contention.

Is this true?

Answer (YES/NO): NO